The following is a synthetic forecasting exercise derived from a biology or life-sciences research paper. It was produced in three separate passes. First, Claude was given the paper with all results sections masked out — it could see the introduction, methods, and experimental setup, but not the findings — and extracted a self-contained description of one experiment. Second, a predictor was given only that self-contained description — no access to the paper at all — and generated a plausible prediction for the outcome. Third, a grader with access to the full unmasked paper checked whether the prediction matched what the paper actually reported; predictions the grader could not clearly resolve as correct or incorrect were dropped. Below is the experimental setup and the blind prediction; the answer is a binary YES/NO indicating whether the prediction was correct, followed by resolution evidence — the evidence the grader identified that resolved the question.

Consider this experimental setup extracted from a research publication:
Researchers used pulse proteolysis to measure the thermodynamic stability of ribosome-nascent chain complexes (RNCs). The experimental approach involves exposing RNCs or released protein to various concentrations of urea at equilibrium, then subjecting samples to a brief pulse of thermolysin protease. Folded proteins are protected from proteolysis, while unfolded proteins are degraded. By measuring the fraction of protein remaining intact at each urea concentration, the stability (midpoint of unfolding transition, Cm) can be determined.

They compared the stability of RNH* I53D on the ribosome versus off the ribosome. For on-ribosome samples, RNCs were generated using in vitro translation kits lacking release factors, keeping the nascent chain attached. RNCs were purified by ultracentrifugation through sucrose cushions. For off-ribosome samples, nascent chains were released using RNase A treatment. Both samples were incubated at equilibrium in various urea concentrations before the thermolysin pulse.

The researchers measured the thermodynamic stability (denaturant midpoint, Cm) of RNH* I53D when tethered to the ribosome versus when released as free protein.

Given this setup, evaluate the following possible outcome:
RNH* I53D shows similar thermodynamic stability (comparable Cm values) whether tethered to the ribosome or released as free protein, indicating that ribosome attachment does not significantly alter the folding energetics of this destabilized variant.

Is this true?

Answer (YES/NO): NO